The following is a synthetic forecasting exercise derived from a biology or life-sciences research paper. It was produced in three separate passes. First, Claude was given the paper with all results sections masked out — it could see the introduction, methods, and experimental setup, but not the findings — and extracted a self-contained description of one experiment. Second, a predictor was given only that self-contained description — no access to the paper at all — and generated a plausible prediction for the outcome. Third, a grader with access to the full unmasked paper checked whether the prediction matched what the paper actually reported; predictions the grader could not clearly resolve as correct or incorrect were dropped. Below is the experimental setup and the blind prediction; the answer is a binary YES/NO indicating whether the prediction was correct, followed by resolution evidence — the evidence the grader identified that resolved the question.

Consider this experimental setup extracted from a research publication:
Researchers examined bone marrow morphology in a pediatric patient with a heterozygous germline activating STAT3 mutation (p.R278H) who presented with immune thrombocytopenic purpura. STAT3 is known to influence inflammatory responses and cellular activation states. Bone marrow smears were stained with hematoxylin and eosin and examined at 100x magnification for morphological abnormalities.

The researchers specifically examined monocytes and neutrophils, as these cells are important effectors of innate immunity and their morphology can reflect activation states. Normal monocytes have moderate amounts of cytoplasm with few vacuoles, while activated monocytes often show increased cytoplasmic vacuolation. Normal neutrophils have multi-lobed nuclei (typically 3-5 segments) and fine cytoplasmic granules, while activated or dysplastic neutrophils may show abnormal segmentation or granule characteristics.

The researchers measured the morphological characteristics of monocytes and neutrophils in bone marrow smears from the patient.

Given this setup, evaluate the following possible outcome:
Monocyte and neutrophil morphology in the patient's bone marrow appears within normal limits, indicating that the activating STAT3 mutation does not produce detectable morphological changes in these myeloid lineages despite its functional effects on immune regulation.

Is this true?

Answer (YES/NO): NO